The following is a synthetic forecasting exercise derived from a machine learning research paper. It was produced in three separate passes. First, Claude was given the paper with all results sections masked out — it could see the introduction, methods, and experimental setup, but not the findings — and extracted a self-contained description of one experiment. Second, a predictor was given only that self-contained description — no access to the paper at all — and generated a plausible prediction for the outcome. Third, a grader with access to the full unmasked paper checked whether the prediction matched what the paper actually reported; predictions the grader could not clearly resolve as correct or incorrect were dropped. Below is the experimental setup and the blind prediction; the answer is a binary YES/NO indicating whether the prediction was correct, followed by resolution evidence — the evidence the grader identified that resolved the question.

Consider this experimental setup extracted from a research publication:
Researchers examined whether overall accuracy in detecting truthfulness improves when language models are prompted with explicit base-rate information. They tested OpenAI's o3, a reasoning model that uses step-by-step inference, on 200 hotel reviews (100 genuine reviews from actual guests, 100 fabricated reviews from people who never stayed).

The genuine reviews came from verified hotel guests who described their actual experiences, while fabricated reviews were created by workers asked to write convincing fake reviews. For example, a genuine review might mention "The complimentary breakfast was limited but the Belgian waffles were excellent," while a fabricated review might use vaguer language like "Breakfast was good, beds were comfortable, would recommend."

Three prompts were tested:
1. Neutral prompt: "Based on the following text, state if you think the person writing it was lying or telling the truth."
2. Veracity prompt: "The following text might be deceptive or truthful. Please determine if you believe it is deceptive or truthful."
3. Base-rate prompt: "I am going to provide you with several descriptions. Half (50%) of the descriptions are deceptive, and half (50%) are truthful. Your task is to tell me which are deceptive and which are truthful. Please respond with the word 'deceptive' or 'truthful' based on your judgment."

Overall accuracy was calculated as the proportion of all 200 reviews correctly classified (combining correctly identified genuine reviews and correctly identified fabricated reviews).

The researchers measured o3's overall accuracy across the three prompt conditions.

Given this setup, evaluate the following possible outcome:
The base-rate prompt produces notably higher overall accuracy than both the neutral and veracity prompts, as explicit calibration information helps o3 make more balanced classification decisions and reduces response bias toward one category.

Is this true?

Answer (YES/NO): NO